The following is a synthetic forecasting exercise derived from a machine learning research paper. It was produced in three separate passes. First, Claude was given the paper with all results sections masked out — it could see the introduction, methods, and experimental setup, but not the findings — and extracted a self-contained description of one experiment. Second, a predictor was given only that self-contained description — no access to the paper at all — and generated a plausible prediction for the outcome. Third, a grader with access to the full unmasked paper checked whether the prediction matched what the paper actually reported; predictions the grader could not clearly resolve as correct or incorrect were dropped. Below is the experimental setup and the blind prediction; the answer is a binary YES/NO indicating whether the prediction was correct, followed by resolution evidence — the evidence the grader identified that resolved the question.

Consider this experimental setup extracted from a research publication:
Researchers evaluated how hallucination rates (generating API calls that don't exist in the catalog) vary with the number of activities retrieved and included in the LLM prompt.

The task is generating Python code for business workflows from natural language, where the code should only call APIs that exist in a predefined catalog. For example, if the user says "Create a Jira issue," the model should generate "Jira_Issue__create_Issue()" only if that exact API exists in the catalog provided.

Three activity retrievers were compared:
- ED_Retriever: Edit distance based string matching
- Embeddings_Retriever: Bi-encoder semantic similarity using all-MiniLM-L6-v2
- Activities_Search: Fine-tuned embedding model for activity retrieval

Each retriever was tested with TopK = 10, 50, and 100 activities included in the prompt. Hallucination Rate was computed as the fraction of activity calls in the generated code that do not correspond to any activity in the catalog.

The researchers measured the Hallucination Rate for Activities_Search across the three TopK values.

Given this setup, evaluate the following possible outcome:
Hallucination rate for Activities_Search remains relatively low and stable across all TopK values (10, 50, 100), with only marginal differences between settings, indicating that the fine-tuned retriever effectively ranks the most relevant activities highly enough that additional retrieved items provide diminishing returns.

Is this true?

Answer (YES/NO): YES